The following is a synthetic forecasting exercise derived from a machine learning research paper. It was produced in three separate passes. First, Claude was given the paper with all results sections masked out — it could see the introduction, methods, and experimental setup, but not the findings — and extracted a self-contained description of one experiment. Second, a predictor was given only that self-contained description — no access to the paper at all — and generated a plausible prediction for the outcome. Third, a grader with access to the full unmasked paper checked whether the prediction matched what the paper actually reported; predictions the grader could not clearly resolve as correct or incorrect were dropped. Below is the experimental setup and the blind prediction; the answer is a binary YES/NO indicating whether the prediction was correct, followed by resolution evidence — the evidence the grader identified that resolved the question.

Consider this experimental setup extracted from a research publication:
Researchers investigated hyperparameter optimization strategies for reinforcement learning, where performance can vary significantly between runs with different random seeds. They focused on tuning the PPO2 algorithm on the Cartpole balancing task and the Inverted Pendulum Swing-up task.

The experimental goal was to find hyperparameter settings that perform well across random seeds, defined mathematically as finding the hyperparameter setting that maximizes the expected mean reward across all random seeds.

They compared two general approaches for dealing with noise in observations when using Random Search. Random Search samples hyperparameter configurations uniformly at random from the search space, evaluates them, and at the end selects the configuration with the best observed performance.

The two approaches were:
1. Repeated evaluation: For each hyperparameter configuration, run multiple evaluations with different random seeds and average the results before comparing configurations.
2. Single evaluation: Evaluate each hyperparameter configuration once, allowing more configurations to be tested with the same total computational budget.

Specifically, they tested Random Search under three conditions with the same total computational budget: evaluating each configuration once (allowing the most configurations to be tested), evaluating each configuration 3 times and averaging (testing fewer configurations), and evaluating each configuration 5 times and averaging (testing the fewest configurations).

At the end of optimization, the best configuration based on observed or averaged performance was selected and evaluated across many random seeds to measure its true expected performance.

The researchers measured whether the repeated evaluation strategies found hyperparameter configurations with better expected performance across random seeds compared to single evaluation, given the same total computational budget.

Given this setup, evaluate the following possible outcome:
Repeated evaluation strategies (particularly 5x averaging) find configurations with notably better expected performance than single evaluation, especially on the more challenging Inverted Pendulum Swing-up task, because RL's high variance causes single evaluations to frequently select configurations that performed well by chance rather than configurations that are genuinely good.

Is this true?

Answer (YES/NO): NO